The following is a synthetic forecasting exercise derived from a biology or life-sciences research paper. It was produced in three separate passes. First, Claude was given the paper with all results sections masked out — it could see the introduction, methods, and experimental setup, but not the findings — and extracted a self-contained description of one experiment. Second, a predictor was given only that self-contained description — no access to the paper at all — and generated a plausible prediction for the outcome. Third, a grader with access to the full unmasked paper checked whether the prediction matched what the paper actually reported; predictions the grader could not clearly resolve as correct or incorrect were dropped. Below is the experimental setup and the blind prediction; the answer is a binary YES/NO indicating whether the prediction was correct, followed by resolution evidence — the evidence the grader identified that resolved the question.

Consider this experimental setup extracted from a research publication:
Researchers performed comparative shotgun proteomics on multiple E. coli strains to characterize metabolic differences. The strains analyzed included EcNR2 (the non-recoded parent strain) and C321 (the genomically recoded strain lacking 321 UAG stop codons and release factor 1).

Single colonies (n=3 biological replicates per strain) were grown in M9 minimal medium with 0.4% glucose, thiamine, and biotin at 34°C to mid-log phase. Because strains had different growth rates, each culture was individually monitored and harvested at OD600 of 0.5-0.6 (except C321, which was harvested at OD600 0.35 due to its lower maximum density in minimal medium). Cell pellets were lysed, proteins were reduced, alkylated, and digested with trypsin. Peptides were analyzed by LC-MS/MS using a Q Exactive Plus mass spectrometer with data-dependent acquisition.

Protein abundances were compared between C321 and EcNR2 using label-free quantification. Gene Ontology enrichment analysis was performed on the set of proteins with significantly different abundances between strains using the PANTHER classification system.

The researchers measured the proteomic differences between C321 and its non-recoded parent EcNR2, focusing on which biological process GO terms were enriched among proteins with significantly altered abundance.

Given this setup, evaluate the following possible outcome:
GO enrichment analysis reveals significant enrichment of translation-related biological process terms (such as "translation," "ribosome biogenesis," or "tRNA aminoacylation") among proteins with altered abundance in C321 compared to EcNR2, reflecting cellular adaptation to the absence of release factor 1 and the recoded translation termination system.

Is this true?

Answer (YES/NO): NO